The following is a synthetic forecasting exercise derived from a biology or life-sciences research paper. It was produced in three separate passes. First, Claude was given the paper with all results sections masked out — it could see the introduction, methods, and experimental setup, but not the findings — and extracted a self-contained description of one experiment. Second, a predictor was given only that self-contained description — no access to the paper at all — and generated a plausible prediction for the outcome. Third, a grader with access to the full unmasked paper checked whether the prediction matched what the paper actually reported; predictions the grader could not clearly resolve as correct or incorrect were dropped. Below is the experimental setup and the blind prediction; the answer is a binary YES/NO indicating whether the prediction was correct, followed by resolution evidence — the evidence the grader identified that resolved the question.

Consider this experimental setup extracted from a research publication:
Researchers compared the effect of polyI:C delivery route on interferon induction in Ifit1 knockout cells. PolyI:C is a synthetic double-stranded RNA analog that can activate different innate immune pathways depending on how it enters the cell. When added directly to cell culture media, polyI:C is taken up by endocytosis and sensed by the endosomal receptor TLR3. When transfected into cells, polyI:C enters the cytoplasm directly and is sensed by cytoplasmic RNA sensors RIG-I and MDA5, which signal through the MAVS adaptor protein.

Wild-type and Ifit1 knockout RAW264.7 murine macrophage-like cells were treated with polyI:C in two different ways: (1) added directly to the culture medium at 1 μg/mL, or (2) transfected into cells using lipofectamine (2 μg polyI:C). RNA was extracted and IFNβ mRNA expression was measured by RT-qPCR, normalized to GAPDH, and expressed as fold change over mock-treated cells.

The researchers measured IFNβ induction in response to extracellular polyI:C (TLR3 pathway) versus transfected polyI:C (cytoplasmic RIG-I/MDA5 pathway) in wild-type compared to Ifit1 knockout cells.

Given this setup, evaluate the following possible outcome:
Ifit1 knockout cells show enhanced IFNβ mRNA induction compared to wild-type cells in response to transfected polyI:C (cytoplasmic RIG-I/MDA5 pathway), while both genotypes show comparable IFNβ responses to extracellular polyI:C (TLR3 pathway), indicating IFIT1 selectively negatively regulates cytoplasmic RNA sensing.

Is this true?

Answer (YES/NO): NO